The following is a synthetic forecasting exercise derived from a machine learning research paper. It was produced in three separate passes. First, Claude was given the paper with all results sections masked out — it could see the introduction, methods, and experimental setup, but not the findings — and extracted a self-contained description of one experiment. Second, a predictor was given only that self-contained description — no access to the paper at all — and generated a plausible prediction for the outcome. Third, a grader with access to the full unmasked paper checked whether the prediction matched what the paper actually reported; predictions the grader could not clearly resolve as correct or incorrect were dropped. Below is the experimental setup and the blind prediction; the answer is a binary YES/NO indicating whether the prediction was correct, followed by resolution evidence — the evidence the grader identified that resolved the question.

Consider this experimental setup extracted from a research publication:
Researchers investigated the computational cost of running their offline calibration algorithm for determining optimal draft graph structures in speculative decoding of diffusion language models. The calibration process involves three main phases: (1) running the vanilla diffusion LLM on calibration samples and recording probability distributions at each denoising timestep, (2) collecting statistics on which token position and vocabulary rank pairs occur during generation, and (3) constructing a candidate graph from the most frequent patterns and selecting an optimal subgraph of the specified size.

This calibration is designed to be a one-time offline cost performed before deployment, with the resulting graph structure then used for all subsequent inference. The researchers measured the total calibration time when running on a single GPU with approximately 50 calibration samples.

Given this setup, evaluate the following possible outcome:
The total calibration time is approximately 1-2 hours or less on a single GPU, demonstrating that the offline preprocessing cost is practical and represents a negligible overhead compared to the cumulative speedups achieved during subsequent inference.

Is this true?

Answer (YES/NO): NO